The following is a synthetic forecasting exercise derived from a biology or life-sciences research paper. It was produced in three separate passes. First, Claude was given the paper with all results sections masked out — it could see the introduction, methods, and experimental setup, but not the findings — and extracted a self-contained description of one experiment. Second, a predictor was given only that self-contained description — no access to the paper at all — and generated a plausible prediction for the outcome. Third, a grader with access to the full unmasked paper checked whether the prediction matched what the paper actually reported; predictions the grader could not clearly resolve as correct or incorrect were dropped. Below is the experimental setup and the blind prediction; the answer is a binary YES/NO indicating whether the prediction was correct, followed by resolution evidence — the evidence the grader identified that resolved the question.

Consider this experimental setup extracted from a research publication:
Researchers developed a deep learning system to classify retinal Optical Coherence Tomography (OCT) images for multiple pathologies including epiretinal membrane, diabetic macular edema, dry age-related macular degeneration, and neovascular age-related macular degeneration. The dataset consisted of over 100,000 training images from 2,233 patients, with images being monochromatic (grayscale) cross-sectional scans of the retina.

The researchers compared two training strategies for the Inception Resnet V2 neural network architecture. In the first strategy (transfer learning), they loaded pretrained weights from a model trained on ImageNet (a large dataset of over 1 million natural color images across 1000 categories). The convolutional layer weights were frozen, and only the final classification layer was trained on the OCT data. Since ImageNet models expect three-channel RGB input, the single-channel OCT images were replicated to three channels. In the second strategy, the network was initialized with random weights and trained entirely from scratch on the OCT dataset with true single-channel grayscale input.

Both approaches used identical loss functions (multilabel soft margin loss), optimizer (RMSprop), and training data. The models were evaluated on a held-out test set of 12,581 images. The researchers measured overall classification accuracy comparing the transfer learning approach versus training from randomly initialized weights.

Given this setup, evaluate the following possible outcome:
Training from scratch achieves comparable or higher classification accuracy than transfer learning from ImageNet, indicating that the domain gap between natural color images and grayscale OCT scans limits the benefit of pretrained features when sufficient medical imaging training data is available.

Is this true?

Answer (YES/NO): YES